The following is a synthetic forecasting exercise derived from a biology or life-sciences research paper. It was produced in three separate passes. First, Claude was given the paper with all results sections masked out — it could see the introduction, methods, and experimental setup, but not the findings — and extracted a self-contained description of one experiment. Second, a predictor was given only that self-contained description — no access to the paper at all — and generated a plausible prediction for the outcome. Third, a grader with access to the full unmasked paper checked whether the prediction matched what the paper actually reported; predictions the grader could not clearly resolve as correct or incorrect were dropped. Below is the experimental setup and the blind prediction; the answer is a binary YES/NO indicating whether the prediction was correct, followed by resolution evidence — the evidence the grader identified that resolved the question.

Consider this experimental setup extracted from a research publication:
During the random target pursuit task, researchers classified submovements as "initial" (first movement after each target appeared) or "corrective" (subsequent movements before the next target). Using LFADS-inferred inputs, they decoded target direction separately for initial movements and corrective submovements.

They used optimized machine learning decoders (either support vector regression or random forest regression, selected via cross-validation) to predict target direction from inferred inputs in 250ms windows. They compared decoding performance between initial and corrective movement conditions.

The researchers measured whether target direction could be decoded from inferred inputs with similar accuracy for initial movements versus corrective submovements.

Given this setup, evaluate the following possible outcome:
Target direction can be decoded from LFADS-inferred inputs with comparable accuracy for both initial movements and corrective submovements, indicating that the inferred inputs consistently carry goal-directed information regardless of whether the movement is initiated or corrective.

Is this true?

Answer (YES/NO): YES